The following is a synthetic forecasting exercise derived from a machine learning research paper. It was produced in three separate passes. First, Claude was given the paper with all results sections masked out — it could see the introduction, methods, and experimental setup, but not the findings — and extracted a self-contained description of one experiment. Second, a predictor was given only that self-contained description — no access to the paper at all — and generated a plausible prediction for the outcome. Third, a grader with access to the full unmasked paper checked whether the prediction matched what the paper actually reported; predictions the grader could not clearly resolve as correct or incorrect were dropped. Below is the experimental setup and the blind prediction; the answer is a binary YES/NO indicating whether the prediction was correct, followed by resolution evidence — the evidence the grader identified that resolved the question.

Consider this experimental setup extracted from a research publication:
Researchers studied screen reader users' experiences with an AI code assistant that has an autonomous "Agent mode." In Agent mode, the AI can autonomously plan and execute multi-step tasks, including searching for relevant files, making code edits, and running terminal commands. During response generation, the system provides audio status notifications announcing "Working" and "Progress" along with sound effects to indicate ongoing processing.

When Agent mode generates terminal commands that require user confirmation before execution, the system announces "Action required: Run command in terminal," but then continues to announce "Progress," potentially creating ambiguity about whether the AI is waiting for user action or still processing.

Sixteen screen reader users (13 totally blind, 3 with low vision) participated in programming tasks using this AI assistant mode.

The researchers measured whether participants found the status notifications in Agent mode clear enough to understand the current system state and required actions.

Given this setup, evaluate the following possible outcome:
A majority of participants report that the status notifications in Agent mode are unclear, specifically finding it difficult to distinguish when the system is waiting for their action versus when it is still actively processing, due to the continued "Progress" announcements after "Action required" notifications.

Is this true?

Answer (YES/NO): YES